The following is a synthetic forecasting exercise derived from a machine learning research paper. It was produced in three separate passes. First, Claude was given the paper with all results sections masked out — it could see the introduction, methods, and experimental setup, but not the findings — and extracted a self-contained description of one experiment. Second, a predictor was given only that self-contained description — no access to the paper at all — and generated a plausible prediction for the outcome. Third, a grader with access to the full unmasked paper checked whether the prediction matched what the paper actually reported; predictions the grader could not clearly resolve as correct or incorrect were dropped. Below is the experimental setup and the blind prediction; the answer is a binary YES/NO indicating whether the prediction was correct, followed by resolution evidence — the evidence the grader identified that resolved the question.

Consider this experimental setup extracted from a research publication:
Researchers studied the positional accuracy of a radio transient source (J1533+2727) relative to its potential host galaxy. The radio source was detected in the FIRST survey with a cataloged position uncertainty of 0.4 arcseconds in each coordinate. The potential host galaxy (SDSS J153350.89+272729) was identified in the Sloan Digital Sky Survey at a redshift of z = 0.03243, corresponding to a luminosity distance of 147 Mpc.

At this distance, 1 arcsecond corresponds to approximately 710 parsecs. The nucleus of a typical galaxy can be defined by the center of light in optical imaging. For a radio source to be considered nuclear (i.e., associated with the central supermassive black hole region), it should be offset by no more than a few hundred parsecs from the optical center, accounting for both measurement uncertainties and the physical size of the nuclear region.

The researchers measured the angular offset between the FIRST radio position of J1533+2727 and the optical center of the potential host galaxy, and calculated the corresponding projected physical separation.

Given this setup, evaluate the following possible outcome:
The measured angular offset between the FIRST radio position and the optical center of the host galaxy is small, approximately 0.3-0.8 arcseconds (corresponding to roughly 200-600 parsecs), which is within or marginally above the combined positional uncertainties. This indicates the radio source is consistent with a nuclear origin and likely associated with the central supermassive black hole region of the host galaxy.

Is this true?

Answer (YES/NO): NO